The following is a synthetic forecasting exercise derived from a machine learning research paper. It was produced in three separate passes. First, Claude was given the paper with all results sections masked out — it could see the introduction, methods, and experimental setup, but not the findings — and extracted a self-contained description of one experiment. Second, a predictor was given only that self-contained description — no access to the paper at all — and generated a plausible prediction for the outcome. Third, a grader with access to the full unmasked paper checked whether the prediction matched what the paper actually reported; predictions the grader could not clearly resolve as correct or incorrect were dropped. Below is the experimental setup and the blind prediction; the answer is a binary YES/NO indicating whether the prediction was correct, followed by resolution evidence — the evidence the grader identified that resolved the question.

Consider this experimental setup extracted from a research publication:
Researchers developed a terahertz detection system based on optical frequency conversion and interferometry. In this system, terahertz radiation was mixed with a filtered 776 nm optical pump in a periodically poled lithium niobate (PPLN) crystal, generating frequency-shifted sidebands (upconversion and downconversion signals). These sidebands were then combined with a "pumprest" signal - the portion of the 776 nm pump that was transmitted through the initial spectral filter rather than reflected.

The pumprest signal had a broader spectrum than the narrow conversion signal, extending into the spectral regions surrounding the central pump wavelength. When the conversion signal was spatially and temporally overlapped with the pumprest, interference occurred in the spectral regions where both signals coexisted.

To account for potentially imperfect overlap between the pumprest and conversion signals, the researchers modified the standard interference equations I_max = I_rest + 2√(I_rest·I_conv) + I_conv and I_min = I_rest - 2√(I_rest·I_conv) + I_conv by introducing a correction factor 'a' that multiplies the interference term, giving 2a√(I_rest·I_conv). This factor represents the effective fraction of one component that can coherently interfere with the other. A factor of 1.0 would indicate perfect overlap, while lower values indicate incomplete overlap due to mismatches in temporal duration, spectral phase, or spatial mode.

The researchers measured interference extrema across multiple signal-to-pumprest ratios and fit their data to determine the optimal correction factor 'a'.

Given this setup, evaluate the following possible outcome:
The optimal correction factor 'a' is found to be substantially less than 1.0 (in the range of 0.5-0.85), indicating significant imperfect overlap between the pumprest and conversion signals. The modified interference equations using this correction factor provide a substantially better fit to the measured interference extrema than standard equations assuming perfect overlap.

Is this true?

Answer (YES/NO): YES